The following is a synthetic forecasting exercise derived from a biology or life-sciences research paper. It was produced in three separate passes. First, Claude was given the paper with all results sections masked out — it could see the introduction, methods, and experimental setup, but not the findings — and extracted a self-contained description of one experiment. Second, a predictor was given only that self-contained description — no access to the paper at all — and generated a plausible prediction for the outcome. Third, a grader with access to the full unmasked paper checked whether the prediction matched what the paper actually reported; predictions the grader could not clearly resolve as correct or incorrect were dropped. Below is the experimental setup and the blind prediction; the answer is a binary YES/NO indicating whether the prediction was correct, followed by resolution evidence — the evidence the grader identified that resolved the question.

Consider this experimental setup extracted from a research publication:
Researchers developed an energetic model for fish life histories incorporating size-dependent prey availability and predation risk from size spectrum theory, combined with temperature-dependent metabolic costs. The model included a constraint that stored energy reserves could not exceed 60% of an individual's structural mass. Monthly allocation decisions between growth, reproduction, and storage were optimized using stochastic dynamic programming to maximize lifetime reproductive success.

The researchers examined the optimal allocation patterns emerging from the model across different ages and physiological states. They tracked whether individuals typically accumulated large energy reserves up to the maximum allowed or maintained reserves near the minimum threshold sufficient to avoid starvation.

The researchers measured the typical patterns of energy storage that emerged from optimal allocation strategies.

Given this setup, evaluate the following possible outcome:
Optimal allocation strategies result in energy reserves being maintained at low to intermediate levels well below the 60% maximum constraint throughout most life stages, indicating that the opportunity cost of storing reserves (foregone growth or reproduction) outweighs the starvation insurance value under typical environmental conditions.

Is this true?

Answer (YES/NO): YES